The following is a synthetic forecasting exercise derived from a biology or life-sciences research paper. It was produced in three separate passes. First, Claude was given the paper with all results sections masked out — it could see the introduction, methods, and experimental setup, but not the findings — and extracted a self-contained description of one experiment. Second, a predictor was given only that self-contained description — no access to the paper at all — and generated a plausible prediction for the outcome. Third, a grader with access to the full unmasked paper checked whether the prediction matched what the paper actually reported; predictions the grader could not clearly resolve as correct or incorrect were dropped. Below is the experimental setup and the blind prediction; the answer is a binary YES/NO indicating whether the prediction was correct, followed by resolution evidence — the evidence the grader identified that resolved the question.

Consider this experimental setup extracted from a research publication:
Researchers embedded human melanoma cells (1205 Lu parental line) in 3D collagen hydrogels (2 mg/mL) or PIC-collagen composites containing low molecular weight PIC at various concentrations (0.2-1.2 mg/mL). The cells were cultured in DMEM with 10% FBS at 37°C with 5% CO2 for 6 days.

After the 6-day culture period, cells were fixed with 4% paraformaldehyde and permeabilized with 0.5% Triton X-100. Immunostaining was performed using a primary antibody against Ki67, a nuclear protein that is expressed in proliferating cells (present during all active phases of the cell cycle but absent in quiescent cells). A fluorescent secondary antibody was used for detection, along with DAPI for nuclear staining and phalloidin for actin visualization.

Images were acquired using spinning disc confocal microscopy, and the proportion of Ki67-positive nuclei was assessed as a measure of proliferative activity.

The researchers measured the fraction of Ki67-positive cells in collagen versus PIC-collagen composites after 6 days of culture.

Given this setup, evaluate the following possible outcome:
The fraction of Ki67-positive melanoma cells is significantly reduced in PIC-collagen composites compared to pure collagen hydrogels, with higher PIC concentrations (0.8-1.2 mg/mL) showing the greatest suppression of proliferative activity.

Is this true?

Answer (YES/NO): NO